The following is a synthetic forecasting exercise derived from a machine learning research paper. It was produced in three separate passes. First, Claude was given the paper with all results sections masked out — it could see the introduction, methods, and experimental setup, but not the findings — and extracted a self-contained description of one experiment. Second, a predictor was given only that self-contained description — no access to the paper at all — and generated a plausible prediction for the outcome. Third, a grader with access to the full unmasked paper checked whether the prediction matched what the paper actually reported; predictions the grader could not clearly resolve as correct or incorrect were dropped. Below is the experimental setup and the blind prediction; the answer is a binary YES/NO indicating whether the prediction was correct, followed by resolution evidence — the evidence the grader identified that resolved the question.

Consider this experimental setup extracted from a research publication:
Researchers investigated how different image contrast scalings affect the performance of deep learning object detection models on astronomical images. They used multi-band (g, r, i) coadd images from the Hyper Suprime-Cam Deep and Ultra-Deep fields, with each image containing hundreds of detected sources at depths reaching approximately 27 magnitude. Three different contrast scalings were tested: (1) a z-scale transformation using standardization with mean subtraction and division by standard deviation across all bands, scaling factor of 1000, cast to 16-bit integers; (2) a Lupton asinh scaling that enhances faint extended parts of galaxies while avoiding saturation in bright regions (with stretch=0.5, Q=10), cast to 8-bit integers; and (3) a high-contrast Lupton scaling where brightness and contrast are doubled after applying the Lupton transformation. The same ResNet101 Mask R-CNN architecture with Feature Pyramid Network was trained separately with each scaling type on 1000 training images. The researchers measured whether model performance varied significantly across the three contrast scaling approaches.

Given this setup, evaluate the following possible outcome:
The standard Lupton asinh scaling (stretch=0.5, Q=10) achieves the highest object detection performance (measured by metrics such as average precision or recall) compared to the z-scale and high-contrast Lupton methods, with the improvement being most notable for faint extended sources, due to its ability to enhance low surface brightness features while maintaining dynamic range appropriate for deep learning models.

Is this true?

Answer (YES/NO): NO